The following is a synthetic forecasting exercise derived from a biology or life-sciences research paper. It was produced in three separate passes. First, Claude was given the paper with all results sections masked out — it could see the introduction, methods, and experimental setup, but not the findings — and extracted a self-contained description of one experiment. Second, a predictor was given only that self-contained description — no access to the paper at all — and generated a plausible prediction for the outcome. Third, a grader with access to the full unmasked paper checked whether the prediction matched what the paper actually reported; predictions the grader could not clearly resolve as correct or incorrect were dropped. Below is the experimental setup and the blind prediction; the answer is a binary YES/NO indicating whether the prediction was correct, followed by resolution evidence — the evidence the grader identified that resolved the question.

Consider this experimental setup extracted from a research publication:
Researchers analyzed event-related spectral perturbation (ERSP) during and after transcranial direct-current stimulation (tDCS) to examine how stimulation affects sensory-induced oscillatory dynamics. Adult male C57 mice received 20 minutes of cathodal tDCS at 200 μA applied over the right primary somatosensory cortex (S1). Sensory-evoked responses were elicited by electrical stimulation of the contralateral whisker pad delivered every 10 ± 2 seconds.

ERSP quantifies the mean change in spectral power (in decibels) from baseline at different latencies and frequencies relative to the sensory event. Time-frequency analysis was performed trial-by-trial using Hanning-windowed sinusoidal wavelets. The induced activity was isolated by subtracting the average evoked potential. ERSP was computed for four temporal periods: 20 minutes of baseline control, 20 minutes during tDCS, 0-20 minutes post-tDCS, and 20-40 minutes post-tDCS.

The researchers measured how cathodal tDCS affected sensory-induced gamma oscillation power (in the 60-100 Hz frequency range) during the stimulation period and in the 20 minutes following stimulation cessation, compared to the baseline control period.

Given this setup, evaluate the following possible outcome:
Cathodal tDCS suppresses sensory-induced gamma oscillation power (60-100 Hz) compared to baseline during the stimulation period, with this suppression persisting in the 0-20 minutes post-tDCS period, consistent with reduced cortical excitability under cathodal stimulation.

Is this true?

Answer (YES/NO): YES